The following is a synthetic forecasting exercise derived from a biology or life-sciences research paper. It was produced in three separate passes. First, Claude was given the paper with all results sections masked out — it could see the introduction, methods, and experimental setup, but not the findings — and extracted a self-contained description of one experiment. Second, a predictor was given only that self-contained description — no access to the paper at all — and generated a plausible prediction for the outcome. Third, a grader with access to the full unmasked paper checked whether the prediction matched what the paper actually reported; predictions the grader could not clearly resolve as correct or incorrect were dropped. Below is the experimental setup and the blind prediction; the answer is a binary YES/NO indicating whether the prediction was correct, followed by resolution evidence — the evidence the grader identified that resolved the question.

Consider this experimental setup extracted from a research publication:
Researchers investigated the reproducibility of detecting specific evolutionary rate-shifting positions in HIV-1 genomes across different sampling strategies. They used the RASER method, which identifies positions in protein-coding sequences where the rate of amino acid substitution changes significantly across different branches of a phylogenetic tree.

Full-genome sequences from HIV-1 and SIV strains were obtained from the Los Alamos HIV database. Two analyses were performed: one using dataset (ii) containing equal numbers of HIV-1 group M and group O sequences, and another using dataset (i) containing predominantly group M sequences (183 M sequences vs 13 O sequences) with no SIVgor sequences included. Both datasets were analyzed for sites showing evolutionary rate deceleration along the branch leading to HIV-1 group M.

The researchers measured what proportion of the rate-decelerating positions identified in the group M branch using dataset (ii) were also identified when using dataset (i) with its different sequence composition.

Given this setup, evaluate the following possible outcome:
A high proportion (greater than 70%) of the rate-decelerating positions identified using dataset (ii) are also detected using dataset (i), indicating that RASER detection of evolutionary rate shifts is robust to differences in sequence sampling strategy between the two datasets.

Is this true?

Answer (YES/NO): NO